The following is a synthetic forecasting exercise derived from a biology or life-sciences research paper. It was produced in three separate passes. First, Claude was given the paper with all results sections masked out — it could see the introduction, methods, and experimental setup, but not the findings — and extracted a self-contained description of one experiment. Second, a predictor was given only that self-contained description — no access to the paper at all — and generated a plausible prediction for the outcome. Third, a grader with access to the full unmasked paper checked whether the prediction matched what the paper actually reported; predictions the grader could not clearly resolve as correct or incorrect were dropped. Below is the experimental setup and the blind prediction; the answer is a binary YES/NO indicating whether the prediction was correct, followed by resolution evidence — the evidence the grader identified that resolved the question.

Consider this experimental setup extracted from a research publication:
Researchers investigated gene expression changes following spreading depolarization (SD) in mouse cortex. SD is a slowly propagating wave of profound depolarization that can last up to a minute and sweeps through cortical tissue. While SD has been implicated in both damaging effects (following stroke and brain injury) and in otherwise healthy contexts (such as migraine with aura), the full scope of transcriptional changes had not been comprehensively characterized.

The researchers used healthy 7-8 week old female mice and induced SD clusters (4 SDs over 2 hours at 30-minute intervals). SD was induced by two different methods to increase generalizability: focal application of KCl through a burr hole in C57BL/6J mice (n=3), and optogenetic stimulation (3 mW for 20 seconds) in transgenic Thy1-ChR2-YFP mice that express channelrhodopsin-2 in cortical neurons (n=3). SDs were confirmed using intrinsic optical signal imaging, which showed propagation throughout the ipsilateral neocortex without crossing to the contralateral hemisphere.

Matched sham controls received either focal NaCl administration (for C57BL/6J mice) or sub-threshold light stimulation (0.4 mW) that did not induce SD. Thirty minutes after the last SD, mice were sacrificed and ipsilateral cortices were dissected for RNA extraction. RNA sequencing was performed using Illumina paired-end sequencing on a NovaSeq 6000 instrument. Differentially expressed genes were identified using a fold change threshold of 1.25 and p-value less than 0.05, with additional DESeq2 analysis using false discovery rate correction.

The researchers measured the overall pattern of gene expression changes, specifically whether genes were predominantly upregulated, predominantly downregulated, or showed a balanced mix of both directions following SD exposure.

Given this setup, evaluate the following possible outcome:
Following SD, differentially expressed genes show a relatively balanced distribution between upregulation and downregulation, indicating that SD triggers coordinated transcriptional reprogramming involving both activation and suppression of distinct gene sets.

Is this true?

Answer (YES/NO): NO